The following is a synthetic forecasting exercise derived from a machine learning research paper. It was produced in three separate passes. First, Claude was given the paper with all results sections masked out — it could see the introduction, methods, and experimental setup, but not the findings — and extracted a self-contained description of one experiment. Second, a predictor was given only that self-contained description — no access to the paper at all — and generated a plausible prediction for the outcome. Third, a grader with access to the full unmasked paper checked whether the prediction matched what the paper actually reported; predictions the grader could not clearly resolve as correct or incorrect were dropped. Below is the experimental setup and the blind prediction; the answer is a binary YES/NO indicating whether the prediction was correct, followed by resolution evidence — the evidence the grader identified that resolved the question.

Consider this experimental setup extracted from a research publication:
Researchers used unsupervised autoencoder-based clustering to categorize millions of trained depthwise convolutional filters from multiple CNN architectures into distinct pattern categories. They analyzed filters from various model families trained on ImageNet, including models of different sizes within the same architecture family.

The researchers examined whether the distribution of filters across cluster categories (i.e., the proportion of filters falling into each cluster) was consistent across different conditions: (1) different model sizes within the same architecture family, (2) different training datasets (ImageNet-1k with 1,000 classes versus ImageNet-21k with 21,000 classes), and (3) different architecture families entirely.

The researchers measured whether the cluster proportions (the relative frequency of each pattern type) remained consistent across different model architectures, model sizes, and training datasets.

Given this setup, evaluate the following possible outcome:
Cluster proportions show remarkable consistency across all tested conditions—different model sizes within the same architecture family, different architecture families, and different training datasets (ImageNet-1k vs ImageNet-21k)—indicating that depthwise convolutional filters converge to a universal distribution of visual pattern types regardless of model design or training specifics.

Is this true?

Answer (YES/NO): NO